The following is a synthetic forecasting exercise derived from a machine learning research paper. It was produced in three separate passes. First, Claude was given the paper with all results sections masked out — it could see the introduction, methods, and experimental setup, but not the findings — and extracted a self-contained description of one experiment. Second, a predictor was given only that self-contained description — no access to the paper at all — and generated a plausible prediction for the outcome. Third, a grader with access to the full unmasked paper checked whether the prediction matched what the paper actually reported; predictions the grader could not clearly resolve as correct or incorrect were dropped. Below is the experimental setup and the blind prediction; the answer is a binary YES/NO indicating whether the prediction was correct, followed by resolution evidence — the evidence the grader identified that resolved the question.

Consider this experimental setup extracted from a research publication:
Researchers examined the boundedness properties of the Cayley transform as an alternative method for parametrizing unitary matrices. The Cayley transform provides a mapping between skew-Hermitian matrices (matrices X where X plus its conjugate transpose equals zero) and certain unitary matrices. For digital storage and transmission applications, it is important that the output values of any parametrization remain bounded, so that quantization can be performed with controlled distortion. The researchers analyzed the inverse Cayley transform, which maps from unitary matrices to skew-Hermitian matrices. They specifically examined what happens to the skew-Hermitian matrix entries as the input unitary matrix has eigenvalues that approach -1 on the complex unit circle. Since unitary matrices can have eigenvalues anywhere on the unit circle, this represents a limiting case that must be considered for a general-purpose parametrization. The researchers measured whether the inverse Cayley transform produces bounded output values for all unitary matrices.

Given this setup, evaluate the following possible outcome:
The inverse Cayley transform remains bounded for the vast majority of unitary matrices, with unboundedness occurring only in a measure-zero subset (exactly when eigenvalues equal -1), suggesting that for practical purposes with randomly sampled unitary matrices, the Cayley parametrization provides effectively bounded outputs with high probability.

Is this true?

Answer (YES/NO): NO